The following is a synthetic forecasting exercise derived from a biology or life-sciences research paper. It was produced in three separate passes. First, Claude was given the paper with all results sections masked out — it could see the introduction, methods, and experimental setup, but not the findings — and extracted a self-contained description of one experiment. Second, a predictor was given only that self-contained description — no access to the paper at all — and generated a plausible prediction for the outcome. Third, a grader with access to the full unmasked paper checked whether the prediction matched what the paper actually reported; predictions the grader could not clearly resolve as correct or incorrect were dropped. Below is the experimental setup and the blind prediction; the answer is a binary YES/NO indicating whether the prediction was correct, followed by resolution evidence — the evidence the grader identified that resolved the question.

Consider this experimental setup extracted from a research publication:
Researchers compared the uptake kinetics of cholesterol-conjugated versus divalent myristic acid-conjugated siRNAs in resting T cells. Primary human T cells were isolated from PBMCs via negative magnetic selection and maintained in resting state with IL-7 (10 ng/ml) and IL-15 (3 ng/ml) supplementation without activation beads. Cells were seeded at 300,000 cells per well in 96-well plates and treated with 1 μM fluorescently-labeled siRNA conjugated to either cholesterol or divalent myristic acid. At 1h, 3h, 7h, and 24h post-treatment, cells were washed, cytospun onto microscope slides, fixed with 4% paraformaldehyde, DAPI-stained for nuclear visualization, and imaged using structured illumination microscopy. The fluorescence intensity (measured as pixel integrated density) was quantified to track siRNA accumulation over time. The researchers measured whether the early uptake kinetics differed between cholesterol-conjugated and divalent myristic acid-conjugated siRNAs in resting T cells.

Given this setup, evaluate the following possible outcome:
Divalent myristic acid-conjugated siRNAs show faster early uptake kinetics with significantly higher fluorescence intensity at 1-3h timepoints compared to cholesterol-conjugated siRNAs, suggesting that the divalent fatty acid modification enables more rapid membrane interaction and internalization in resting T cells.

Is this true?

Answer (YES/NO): NO